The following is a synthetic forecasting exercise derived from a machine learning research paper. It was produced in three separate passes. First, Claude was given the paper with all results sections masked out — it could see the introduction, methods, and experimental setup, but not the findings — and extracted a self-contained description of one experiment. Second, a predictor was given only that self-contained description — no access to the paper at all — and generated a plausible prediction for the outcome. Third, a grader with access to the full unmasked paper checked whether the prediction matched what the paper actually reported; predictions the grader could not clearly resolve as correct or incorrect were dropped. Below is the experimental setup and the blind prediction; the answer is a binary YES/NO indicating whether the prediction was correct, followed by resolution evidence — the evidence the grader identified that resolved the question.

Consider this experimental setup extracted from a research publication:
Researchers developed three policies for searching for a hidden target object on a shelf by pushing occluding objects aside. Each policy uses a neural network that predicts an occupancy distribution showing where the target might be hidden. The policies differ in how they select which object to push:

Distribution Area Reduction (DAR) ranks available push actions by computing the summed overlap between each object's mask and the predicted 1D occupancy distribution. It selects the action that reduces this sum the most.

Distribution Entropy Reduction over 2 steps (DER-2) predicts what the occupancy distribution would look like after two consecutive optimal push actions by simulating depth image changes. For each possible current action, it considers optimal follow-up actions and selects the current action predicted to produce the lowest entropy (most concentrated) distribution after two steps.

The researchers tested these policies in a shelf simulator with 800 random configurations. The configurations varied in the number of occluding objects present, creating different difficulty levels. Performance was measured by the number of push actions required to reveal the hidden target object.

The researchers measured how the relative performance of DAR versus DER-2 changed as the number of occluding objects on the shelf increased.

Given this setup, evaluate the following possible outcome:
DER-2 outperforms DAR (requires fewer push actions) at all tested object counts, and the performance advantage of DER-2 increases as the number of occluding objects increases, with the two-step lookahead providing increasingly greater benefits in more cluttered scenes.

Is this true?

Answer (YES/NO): NO